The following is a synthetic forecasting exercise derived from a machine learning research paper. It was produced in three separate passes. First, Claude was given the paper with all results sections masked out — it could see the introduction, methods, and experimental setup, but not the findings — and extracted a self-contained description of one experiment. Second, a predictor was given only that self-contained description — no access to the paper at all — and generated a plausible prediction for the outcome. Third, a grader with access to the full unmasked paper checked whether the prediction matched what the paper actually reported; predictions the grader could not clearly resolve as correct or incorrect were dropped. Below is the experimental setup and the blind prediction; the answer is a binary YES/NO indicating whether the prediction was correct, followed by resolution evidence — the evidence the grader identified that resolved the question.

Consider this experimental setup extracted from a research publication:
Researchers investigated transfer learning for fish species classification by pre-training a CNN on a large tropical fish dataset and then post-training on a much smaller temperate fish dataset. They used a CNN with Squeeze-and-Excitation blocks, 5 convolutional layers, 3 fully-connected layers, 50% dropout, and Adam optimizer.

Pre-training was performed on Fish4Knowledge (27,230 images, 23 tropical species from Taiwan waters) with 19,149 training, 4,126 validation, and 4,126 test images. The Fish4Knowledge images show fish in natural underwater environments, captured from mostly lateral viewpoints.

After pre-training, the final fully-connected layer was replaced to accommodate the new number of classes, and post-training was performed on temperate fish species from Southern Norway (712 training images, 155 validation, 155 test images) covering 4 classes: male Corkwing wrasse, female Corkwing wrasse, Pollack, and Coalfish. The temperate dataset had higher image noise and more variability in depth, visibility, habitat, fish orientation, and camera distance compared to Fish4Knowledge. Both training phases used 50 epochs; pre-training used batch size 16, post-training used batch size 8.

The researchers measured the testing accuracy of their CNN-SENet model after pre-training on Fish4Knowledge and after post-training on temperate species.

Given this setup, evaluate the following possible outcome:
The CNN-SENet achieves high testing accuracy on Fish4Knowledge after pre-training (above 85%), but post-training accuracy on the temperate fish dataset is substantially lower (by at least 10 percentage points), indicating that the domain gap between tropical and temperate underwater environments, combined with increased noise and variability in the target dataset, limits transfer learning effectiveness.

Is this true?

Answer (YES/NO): YES